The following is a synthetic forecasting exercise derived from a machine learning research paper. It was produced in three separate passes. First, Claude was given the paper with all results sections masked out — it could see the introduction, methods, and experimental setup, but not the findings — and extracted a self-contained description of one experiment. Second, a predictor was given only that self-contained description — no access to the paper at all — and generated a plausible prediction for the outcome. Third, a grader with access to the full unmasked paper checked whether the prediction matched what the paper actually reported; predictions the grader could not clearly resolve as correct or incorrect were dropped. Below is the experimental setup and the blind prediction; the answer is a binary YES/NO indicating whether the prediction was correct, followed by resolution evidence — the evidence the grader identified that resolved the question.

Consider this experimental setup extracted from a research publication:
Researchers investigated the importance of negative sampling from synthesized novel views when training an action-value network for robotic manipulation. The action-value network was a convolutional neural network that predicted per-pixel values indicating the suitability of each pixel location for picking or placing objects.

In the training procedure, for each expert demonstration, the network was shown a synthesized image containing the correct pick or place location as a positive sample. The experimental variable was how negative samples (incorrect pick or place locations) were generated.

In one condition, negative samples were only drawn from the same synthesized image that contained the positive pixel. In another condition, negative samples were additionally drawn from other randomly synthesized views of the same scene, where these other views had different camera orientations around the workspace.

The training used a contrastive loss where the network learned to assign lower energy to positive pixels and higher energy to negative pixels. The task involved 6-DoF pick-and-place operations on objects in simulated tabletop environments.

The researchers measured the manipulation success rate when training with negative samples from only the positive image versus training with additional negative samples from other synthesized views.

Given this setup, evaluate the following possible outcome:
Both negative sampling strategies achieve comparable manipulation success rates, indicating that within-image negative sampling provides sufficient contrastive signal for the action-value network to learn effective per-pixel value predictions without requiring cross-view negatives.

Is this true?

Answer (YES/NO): NO